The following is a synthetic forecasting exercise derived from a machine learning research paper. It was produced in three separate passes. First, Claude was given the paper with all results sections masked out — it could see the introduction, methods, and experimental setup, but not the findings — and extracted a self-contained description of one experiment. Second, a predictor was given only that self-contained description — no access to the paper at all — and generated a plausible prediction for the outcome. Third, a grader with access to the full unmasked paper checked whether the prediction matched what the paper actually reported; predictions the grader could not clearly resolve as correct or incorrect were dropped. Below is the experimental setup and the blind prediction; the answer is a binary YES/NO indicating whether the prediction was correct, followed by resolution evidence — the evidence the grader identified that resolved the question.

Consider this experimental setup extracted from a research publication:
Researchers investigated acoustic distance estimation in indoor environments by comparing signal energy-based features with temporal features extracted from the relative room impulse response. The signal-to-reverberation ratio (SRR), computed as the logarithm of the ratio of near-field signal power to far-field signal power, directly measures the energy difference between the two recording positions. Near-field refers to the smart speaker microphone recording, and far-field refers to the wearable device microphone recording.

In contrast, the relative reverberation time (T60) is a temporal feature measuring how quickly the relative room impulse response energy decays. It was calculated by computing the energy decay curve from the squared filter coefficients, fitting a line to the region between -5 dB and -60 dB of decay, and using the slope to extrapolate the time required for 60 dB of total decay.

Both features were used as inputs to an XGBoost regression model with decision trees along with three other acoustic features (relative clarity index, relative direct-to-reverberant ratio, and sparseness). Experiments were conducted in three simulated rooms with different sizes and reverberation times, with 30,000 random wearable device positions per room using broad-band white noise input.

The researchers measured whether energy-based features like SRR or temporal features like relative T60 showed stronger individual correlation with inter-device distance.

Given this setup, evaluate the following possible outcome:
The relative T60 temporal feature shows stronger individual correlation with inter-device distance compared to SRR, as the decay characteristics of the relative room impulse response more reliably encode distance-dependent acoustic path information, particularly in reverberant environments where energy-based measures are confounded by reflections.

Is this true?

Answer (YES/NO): YES